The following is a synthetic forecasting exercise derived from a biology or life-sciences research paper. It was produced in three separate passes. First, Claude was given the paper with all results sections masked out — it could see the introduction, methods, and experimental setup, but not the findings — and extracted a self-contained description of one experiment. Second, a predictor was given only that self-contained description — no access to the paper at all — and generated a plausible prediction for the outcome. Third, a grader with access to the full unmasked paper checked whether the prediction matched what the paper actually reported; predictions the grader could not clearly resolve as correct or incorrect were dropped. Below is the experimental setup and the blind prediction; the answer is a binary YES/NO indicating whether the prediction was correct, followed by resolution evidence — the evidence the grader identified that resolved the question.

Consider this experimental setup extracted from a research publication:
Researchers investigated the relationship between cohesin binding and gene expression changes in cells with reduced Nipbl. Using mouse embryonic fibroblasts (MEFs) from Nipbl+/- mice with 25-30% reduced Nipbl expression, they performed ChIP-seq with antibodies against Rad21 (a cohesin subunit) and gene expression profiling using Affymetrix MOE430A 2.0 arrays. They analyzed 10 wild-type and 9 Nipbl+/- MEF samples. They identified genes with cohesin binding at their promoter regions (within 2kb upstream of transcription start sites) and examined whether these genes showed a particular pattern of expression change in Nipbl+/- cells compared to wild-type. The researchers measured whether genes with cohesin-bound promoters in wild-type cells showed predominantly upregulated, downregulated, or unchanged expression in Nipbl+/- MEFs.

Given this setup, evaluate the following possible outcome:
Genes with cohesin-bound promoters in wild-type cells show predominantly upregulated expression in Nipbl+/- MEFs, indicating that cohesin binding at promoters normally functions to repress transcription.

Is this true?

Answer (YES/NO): NO